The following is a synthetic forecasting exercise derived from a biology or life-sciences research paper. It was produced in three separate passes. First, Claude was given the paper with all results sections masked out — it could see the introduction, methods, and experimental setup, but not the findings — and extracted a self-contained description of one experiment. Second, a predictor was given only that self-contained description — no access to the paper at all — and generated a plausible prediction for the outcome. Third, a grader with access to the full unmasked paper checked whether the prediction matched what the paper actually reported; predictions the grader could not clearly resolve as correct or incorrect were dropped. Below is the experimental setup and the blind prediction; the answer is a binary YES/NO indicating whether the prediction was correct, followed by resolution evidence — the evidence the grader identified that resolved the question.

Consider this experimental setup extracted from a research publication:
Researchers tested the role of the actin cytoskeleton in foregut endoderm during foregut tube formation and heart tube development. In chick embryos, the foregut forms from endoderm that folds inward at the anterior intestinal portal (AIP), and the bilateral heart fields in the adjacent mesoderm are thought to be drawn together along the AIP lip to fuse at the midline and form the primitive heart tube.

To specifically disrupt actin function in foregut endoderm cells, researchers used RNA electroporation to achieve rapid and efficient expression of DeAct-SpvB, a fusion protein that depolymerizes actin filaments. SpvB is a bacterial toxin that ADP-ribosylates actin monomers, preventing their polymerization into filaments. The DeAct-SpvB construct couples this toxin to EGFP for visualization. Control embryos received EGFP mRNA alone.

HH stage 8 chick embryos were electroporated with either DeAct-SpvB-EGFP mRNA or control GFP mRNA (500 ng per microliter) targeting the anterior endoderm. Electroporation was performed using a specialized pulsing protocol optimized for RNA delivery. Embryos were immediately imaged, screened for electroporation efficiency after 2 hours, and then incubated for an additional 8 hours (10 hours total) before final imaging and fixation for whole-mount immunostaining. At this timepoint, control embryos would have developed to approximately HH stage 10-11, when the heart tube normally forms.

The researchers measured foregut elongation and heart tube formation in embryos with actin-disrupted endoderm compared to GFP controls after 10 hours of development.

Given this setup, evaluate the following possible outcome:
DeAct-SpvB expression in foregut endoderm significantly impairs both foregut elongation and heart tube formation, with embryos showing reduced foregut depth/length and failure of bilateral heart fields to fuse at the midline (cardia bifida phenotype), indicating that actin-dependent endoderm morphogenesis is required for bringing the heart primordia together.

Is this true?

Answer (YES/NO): YES